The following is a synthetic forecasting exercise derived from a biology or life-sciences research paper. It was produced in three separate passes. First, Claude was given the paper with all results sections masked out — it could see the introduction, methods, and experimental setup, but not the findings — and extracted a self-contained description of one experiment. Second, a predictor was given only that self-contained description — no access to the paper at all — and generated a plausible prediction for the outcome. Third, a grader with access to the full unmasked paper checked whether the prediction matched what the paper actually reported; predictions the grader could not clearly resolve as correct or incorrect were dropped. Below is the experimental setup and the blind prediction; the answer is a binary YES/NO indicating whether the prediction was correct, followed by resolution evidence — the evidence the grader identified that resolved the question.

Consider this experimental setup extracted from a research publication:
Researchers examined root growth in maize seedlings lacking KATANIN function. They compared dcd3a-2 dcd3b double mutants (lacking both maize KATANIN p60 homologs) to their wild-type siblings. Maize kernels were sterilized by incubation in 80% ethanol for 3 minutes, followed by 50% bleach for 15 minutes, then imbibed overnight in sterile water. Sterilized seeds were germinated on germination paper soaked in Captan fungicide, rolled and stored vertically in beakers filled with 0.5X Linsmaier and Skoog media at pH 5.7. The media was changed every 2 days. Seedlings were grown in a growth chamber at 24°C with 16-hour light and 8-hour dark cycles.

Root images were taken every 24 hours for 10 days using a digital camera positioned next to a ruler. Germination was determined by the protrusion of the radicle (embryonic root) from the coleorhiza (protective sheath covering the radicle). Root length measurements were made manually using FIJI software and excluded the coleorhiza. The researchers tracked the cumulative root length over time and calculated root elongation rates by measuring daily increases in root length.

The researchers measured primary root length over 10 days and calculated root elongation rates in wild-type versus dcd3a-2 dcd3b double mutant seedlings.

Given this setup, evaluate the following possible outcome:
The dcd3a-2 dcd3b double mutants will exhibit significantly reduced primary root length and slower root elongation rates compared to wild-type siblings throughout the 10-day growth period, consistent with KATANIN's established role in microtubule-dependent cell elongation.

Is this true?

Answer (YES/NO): YES